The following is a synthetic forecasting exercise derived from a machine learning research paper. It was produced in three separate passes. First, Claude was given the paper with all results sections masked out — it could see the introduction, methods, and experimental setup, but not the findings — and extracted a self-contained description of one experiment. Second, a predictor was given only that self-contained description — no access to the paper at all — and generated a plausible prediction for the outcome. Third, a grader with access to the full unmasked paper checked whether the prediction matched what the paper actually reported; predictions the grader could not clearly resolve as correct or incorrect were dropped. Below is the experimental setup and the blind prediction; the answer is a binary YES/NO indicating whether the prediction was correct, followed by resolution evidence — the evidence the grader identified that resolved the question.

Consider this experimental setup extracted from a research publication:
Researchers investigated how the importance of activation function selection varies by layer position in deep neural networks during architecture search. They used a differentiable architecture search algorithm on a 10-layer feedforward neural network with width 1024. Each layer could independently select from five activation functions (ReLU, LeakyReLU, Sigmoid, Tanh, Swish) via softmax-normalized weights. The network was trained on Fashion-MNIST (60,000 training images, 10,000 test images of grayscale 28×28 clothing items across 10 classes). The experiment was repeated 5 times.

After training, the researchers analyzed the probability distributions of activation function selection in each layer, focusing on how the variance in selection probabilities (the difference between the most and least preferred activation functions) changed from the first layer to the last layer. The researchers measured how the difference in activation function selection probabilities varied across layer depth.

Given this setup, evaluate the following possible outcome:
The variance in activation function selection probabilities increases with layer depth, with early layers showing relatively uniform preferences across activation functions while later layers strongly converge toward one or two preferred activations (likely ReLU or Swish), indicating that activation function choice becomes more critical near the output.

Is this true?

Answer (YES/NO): NO